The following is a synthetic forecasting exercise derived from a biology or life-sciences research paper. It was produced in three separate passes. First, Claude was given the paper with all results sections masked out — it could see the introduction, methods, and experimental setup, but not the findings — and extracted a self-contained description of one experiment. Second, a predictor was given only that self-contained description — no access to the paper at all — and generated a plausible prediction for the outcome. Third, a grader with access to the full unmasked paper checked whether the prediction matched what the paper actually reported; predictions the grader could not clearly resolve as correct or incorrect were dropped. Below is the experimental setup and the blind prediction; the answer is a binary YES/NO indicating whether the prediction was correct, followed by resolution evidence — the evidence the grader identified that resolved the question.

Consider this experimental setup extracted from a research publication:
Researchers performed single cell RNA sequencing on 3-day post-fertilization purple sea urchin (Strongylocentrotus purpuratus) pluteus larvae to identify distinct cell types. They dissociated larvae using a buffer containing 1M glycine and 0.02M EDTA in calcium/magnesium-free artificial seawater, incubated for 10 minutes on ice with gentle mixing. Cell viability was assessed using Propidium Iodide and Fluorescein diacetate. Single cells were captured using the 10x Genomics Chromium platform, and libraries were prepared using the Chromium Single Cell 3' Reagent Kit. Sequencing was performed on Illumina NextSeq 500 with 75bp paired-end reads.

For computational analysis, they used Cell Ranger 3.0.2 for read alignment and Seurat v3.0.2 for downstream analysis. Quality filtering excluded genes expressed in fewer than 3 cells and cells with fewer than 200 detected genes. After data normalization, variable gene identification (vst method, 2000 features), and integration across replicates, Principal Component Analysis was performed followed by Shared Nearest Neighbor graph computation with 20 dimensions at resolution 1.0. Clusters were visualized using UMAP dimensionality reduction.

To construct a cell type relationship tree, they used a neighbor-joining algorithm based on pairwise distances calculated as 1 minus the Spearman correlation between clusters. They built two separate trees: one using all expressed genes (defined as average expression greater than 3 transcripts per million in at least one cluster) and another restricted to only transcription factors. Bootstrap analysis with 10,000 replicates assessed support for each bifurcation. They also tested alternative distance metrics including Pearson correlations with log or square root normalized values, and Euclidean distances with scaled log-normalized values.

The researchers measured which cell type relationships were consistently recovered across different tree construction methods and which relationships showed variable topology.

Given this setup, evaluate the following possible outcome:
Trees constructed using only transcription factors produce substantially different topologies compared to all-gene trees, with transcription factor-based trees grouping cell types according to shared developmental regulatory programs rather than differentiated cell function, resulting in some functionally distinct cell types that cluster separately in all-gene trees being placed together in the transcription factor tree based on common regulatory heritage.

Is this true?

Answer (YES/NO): NO